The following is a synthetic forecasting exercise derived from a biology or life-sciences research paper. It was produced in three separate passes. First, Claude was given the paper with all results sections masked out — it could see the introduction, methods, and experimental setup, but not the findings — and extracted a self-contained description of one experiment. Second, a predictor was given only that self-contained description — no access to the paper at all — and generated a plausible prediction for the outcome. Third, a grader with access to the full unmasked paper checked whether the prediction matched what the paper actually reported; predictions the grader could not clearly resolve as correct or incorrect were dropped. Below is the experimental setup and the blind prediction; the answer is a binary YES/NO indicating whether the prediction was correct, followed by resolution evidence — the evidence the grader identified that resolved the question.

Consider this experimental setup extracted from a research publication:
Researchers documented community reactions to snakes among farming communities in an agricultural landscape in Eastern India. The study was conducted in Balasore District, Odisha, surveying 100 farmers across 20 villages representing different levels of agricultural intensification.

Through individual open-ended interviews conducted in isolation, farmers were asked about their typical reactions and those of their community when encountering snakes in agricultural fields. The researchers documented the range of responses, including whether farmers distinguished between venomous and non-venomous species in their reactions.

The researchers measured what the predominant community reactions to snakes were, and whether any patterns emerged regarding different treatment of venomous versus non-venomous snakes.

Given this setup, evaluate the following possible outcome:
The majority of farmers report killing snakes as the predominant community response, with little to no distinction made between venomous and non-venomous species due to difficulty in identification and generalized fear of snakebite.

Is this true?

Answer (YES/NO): NO